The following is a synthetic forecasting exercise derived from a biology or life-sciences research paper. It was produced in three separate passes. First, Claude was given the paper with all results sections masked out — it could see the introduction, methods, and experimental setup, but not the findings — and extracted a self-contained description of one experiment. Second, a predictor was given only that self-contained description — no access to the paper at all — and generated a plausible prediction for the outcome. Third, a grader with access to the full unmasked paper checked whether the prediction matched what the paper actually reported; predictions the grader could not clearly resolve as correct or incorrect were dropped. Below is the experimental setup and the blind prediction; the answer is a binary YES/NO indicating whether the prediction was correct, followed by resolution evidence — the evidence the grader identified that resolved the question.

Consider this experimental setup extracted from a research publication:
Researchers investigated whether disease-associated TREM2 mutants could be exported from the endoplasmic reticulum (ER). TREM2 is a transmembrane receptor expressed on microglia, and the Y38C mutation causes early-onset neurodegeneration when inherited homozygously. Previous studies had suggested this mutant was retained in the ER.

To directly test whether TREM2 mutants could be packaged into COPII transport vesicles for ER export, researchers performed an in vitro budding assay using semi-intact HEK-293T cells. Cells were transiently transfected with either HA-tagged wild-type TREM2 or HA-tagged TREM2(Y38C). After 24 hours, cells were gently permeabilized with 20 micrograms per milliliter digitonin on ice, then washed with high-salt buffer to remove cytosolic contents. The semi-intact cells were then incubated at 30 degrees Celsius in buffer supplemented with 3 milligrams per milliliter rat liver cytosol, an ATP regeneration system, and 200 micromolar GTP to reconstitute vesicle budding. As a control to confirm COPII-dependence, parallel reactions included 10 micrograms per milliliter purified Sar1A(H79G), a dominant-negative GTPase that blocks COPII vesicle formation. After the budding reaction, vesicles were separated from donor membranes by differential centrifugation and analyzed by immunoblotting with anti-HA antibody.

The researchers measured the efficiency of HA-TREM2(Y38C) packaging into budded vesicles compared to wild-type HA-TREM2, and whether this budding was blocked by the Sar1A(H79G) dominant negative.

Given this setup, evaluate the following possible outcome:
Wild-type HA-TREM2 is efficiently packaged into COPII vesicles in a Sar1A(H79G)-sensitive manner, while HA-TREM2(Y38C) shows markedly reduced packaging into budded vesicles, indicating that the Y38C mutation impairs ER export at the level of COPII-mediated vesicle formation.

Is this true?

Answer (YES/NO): NO